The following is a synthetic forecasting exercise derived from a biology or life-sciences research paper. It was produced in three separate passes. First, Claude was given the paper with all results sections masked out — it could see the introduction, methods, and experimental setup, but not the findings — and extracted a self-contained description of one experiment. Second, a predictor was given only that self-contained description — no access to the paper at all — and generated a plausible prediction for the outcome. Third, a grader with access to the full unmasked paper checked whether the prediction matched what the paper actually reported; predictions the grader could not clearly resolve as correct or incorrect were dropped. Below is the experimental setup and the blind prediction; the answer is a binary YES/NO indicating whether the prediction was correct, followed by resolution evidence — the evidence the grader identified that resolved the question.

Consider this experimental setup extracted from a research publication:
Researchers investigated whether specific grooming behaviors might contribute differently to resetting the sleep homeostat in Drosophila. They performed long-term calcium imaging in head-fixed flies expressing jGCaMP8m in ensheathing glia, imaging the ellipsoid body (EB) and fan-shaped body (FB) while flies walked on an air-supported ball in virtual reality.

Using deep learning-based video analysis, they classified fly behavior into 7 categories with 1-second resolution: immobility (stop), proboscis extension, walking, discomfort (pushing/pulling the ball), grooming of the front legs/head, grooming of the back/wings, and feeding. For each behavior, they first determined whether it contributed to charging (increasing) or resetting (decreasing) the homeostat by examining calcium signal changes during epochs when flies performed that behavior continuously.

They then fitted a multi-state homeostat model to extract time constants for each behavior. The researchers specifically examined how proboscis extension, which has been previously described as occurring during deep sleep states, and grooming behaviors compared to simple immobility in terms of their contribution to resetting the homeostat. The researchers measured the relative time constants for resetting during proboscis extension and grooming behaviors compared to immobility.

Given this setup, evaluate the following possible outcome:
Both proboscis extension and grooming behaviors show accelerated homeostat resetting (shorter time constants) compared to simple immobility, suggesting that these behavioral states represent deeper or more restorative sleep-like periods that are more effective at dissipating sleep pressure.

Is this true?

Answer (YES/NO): NO